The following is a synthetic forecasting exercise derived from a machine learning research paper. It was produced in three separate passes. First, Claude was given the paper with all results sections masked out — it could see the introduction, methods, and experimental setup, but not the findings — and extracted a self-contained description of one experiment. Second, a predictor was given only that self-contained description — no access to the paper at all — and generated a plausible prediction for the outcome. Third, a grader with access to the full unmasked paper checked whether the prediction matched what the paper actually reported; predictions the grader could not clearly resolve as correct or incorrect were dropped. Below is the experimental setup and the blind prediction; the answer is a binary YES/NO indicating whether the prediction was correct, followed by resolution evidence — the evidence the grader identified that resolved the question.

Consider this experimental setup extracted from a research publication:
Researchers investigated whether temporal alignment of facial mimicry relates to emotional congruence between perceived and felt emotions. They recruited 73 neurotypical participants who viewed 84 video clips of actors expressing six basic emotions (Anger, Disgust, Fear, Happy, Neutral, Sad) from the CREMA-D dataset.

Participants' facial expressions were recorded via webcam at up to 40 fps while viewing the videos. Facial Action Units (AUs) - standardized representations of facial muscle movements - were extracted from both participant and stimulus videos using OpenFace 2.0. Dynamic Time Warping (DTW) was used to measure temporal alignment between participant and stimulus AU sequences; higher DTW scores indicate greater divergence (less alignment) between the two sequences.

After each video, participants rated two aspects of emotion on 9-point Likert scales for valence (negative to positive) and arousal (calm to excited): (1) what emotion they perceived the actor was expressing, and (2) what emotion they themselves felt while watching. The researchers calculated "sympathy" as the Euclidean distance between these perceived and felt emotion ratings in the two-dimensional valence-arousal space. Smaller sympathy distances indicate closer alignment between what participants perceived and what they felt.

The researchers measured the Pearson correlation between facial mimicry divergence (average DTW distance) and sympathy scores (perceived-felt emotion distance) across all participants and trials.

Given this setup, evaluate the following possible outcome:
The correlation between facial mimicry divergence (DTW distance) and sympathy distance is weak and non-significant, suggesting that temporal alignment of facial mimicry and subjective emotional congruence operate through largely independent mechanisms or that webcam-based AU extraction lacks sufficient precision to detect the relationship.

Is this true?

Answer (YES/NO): NO